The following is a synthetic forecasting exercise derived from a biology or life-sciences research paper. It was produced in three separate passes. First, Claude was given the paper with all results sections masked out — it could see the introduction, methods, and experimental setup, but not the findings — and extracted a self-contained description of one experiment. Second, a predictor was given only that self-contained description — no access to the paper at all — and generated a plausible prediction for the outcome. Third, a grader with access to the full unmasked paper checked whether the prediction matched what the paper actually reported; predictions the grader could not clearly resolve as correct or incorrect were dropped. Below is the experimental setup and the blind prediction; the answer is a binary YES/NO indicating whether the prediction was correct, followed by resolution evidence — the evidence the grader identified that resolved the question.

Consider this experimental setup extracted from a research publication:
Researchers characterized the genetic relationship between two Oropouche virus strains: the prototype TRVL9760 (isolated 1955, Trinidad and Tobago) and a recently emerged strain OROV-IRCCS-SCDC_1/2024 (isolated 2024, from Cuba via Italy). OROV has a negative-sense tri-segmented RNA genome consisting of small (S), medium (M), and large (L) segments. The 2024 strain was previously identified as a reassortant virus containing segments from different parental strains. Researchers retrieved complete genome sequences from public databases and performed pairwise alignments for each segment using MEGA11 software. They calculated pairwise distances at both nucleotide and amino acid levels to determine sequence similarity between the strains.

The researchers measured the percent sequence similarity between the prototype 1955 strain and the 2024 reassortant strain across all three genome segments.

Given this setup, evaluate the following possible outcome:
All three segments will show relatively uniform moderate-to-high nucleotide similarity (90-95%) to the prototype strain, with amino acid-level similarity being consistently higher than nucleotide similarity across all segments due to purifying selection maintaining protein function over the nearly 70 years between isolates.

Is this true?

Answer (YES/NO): YES